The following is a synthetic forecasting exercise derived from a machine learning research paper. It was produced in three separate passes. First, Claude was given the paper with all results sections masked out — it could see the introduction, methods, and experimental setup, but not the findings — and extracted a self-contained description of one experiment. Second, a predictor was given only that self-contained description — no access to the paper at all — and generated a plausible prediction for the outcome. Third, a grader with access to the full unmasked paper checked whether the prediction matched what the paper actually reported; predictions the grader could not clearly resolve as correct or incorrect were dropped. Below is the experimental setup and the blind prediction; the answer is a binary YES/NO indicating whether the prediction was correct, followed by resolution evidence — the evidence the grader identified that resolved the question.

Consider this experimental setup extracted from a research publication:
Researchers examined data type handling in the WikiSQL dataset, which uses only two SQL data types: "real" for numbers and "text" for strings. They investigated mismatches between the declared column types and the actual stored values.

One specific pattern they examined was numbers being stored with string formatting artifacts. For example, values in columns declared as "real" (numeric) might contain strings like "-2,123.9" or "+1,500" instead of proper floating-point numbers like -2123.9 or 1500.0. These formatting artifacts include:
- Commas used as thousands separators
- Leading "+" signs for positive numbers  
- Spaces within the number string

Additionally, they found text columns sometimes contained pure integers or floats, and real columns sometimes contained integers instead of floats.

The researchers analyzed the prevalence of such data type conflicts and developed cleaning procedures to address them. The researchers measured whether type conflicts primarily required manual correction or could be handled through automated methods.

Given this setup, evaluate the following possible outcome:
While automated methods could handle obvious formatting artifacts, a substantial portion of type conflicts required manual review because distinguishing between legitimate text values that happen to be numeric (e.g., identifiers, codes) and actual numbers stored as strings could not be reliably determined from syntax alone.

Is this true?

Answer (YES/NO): NO